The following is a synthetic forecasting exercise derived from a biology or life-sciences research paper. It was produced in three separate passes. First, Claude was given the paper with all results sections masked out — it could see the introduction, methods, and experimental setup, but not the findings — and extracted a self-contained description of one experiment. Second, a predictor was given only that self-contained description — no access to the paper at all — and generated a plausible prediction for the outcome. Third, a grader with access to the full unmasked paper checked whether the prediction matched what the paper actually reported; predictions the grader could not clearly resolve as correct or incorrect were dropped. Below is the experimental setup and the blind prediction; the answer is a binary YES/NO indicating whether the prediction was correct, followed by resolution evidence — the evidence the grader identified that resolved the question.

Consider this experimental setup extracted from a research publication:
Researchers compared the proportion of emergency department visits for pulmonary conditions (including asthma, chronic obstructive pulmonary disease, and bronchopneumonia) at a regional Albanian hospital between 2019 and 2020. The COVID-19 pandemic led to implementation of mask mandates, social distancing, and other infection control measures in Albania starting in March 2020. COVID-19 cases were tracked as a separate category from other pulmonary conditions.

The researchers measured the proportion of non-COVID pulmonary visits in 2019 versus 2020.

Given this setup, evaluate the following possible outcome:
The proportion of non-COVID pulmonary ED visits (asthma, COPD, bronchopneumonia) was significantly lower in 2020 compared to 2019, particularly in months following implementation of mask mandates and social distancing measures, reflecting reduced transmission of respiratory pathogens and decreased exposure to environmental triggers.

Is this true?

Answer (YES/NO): YES